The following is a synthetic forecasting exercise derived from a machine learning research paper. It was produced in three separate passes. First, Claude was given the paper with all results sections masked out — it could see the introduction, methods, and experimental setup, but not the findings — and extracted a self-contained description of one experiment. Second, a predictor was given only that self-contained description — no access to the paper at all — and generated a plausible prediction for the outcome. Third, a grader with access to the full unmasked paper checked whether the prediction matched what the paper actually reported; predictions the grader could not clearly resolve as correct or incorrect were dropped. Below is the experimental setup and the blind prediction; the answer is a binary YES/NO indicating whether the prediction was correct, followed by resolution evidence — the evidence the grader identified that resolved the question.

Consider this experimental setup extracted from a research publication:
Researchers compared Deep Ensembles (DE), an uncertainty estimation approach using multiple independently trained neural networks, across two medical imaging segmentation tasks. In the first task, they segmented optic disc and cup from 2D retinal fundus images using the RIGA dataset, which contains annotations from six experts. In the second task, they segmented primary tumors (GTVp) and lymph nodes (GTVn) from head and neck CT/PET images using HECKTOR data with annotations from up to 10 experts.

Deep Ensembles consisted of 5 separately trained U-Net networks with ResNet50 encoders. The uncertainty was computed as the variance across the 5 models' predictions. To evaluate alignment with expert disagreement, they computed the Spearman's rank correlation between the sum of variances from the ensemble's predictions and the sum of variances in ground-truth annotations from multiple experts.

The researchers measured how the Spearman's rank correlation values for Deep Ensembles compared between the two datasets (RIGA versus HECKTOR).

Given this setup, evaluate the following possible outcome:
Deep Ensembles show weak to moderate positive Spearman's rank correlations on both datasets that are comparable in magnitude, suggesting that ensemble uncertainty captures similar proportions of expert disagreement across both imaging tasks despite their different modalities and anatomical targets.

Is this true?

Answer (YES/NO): NO